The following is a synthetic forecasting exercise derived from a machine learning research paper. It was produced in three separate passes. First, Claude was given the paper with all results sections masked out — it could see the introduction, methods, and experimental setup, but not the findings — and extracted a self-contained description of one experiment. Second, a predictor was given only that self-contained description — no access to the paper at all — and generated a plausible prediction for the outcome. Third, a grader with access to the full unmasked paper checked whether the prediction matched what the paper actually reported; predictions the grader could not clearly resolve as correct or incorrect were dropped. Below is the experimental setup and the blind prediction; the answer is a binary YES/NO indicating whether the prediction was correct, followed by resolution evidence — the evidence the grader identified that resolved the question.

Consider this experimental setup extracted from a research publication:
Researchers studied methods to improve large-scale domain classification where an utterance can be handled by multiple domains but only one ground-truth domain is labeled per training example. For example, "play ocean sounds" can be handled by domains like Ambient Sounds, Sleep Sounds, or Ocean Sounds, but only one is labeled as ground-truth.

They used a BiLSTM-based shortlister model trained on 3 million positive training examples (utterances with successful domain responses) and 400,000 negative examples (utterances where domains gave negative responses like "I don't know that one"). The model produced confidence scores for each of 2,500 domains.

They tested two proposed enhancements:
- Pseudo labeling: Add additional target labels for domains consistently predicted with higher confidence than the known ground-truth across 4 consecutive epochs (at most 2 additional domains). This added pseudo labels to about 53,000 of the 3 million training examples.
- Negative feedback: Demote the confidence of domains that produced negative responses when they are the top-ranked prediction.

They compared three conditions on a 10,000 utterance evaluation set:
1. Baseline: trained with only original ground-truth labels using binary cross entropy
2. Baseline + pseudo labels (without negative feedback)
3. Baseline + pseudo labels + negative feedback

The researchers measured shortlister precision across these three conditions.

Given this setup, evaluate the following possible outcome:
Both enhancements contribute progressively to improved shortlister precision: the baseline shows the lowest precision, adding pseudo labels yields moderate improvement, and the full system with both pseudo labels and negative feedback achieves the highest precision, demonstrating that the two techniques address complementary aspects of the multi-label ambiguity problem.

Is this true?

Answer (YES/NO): NO